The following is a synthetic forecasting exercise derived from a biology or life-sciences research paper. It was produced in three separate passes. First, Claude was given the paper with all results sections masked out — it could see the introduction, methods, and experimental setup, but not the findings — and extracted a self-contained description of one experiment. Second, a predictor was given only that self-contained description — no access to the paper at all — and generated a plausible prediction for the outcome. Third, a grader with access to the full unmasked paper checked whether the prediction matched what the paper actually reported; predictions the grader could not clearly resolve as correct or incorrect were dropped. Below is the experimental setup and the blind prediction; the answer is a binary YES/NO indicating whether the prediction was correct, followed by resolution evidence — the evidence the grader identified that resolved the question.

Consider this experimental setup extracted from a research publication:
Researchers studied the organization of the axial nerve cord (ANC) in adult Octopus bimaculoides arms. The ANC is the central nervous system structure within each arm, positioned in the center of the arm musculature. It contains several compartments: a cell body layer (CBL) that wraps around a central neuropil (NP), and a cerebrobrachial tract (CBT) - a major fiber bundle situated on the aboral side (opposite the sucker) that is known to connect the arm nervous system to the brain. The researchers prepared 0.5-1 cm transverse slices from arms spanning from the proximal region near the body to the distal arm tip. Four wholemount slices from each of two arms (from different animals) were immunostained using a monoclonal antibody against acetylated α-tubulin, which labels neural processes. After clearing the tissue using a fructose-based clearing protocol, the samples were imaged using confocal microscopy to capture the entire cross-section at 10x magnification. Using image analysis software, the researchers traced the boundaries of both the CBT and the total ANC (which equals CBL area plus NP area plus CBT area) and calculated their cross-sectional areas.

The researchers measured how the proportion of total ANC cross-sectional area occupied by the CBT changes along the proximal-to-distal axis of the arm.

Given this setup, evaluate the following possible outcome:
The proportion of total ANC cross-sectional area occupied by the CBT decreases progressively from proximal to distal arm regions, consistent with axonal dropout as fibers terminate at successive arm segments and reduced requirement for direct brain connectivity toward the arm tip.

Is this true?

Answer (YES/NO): YES